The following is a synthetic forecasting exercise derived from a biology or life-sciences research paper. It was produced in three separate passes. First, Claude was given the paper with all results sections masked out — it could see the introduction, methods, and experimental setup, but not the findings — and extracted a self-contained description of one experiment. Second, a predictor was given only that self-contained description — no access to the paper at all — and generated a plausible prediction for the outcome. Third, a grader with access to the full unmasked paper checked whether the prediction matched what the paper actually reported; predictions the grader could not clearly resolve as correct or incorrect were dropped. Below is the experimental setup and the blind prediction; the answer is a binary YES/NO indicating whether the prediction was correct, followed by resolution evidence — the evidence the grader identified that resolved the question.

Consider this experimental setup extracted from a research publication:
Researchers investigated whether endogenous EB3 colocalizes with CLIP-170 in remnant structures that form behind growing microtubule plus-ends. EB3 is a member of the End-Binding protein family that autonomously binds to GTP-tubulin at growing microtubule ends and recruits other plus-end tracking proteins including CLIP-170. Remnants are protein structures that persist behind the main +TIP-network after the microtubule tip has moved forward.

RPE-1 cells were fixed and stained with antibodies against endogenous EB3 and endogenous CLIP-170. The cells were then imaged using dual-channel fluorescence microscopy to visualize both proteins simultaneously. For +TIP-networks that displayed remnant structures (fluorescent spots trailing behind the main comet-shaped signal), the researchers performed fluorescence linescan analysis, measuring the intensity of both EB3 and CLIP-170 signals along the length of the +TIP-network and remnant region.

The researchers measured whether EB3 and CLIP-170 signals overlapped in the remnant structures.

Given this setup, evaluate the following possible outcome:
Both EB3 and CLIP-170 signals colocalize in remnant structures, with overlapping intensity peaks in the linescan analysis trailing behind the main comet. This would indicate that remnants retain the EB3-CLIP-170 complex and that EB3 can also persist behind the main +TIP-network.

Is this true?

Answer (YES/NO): YES